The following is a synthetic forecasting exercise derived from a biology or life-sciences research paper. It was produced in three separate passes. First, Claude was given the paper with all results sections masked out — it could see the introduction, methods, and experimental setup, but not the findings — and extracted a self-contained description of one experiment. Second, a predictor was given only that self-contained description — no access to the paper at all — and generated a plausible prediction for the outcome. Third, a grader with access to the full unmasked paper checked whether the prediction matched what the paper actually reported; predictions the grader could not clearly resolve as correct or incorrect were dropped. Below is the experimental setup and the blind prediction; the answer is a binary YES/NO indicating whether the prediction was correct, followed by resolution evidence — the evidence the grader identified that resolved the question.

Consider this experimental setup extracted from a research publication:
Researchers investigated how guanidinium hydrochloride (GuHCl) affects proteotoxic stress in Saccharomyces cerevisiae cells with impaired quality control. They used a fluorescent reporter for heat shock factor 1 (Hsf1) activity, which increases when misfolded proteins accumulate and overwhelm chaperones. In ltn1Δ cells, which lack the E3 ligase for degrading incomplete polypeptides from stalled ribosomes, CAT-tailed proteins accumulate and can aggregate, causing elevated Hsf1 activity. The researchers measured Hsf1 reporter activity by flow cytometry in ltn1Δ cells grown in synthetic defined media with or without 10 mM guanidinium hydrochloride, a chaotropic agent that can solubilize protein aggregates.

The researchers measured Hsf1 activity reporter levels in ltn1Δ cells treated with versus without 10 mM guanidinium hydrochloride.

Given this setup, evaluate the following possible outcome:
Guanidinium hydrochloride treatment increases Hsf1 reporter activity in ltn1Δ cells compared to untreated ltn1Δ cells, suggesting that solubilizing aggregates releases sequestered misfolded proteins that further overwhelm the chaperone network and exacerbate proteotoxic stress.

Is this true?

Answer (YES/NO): YES